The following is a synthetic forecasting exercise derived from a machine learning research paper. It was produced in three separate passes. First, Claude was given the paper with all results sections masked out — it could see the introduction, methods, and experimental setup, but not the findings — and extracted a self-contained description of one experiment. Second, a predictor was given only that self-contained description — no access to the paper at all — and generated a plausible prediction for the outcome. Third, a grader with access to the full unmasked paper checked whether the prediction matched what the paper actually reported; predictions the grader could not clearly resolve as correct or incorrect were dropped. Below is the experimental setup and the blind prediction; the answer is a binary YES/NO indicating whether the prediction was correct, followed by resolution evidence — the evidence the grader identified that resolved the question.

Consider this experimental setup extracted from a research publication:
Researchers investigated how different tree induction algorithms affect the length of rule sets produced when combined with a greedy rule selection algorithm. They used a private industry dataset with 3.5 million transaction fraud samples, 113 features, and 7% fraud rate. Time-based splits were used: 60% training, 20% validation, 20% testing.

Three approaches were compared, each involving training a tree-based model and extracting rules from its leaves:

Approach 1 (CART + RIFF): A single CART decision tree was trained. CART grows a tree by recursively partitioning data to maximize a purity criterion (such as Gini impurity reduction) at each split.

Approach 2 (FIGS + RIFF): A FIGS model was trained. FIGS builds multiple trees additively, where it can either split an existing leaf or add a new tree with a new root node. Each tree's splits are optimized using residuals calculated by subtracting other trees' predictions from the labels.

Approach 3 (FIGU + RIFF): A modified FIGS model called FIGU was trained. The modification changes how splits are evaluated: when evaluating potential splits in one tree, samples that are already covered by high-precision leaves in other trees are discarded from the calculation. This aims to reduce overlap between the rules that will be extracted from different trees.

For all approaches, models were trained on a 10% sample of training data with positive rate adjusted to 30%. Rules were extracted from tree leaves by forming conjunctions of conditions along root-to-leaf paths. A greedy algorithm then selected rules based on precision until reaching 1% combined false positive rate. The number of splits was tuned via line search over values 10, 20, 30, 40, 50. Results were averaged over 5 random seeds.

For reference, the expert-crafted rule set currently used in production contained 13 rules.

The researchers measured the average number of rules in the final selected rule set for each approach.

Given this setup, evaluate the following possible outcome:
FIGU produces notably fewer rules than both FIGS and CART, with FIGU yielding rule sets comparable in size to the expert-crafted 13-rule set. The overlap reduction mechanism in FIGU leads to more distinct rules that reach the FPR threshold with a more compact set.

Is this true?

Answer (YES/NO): NO